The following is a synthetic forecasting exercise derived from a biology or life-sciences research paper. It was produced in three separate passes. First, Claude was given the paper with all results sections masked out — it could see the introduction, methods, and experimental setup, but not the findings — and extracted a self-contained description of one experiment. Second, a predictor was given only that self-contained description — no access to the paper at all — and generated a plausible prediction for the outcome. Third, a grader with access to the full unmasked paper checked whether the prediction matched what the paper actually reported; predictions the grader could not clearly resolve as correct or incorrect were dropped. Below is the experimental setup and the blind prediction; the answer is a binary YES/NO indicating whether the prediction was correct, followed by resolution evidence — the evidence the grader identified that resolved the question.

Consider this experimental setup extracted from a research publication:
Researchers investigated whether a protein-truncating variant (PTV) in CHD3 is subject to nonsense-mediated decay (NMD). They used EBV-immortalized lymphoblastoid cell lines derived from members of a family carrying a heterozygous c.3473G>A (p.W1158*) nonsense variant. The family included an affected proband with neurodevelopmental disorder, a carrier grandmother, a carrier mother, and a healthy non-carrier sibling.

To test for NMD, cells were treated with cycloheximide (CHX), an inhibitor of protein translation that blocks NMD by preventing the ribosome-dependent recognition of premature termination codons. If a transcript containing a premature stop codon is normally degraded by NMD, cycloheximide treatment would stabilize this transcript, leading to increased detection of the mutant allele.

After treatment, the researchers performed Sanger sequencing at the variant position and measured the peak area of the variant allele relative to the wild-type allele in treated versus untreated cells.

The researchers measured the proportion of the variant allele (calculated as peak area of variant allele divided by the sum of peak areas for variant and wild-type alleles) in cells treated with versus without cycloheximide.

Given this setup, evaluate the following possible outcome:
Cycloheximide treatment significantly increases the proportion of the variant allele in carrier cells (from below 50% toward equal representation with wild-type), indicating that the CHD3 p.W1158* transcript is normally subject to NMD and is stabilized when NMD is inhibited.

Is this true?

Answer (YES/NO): YES